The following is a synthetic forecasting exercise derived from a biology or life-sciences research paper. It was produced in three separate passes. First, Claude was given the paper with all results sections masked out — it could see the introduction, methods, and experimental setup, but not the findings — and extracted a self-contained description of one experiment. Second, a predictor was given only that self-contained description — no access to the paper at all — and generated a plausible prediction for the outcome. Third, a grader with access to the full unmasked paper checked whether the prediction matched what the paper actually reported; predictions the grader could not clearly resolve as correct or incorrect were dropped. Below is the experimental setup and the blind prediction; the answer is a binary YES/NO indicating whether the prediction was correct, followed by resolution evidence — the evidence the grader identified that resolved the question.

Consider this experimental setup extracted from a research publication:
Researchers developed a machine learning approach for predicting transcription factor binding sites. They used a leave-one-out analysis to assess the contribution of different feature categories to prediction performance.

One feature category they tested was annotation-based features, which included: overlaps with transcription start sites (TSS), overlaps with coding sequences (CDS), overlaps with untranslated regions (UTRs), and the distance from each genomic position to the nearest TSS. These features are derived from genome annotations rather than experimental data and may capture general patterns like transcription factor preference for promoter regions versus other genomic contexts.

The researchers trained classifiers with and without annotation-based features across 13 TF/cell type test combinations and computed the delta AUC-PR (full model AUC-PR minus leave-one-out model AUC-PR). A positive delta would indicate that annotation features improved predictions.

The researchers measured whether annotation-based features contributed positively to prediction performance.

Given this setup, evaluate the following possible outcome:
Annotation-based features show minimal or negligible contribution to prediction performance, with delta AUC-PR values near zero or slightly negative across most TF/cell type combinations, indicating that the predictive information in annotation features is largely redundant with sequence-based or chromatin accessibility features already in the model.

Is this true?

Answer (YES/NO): YES